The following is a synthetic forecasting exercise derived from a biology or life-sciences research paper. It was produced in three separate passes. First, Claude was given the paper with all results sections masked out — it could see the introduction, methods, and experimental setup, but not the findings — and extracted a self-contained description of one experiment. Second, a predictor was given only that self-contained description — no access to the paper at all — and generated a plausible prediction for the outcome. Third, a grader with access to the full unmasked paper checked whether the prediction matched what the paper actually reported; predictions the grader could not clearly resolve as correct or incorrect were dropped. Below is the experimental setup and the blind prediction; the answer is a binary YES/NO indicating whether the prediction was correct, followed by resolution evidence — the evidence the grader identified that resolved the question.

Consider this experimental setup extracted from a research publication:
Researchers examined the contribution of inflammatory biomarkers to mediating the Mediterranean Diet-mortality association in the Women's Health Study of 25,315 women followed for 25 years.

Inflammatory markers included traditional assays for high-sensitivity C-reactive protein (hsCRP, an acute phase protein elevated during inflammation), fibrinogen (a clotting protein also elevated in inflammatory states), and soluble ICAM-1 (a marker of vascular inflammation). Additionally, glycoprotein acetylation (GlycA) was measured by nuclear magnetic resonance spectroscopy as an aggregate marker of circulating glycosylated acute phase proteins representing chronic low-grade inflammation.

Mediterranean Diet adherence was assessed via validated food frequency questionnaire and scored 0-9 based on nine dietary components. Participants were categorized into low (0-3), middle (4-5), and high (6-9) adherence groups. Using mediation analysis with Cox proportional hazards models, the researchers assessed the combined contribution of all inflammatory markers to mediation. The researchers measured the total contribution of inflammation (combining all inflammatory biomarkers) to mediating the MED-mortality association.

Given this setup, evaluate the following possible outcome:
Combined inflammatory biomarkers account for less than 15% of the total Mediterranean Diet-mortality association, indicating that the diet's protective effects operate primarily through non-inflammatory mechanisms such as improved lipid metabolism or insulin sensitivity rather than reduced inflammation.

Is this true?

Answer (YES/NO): NO